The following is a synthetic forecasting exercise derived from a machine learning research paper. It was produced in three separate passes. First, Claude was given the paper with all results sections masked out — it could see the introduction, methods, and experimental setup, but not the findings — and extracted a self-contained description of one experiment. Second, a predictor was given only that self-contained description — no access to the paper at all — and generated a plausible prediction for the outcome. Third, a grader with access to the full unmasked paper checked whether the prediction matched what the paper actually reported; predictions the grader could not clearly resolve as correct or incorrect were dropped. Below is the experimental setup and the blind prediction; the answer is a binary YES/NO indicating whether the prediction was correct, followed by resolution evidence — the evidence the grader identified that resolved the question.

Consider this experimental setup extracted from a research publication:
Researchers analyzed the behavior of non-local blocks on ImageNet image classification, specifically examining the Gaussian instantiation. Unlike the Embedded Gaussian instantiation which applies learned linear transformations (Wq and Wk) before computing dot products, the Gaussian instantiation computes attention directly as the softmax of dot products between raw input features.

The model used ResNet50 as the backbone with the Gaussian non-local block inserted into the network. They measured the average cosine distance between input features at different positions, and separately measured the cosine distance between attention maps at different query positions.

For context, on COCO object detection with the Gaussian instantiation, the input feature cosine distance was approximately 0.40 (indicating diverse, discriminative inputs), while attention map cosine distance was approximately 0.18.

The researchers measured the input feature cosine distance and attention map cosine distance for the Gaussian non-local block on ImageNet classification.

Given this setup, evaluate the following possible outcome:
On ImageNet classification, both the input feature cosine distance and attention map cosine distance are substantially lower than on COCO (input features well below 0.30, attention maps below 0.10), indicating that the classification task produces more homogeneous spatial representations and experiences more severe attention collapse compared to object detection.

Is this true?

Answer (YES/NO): YES